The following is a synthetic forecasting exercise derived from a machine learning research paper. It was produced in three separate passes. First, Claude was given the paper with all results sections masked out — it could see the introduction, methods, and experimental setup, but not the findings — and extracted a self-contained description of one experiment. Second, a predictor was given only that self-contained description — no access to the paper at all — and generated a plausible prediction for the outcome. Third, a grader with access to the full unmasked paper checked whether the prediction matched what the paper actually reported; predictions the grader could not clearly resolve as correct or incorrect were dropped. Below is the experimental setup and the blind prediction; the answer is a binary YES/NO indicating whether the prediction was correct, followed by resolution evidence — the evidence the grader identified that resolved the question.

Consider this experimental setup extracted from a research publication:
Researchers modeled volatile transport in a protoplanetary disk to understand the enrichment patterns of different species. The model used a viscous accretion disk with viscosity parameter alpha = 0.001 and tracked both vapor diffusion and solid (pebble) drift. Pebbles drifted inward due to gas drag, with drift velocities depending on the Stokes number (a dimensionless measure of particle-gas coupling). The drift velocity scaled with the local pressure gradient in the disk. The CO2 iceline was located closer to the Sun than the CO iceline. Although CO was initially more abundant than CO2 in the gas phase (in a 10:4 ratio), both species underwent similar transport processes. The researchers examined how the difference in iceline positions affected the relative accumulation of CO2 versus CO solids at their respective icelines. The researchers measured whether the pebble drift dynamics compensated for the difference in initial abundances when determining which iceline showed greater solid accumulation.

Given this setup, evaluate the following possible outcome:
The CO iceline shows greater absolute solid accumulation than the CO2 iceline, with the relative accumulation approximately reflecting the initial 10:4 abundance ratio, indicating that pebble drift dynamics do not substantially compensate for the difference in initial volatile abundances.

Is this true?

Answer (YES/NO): NO